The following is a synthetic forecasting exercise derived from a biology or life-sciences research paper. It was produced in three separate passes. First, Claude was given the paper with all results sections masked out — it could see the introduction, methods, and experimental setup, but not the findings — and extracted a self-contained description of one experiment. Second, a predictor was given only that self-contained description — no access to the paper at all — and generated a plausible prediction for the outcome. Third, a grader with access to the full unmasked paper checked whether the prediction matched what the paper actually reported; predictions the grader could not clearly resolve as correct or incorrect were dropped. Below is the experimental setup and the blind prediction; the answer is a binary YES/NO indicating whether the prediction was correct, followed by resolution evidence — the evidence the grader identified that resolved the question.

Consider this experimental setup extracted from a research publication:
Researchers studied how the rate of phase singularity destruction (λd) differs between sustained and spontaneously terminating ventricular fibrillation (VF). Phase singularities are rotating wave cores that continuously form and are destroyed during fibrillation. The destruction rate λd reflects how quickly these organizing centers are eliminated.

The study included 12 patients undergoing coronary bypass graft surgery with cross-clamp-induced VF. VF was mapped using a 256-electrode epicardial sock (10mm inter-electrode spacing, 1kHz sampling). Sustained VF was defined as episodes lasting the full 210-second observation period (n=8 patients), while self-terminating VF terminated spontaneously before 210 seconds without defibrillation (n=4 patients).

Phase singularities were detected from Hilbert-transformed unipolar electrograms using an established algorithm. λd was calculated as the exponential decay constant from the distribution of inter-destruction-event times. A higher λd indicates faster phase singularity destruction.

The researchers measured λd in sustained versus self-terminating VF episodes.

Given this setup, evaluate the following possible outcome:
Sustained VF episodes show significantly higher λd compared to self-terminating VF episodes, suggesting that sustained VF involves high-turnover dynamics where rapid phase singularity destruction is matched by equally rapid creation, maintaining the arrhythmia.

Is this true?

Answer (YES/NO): YES